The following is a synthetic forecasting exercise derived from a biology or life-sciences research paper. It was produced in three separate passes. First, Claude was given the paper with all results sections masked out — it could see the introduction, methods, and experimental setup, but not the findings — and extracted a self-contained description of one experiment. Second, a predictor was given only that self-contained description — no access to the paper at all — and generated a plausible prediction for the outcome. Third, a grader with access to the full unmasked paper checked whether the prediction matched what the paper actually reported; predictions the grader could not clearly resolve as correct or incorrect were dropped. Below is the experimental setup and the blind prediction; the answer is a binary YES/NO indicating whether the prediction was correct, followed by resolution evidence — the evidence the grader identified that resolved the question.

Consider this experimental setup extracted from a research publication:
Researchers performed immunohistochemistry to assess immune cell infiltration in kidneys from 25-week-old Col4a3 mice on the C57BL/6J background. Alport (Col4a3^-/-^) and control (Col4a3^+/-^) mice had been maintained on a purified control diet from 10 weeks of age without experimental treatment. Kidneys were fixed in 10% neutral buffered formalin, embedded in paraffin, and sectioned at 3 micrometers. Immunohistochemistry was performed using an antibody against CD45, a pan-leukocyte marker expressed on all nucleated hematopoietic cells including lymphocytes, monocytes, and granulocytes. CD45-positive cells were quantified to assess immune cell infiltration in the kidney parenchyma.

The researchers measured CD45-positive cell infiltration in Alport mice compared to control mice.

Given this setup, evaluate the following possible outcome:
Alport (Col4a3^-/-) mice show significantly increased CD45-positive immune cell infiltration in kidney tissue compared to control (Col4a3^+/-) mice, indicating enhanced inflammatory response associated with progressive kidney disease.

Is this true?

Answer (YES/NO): YES